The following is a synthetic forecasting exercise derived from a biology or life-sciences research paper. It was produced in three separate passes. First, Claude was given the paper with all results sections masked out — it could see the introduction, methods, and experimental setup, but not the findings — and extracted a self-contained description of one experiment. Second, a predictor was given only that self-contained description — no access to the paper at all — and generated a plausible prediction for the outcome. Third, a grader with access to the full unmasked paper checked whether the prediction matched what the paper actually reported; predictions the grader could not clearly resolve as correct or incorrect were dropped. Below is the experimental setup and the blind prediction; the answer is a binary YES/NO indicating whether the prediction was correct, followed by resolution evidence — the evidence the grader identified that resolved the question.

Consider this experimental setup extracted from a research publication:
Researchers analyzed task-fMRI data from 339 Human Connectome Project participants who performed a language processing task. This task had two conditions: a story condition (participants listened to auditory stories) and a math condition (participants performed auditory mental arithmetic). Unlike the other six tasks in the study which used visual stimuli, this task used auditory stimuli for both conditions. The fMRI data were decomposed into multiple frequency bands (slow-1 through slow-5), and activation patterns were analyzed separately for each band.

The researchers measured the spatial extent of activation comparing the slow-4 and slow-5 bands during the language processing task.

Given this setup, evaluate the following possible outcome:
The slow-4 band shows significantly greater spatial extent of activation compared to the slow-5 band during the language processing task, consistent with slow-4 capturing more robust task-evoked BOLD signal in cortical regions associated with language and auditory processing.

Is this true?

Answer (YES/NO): NO